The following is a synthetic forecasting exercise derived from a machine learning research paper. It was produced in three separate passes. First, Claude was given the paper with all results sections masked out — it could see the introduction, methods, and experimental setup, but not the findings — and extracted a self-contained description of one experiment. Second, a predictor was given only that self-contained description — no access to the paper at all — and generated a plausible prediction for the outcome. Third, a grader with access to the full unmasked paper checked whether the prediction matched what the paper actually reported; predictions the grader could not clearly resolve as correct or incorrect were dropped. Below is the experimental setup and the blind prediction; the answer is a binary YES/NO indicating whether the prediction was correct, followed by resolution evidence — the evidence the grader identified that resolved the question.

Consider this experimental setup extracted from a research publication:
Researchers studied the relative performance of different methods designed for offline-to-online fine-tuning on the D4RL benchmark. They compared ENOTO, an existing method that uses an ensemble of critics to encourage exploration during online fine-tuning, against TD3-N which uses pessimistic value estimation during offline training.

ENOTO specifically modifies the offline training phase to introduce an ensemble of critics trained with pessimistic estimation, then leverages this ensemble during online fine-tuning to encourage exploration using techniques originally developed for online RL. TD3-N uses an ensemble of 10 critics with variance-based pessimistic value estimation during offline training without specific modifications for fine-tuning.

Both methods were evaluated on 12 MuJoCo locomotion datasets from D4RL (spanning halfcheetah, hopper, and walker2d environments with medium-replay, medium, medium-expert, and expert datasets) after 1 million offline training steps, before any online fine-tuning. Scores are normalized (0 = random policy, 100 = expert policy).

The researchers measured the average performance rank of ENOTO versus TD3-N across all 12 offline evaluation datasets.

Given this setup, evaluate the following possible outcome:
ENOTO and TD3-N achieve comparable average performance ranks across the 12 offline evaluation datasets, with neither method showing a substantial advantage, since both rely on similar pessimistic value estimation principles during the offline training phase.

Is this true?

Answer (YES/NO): NO